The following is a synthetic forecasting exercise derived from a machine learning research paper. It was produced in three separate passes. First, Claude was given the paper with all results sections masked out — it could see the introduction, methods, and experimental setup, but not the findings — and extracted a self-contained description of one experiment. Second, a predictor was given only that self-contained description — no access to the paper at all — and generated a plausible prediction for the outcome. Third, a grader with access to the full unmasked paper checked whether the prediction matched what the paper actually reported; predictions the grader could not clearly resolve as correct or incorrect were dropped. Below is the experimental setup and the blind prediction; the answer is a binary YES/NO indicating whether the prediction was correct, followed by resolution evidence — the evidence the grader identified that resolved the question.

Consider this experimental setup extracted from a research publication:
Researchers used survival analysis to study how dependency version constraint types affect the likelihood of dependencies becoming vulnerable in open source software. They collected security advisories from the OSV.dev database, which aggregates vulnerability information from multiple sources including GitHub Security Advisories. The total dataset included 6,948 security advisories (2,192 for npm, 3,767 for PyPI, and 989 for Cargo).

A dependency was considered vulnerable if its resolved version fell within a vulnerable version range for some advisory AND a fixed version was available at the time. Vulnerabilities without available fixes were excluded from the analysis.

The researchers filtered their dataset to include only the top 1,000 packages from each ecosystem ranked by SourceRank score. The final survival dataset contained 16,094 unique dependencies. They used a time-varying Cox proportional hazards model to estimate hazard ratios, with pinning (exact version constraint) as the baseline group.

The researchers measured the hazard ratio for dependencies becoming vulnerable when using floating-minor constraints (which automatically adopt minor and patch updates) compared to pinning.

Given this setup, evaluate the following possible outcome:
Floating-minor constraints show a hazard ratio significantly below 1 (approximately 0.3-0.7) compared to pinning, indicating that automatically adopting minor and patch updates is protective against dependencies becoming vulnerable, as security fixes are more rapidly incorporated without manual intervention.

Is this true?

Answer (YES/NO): YES